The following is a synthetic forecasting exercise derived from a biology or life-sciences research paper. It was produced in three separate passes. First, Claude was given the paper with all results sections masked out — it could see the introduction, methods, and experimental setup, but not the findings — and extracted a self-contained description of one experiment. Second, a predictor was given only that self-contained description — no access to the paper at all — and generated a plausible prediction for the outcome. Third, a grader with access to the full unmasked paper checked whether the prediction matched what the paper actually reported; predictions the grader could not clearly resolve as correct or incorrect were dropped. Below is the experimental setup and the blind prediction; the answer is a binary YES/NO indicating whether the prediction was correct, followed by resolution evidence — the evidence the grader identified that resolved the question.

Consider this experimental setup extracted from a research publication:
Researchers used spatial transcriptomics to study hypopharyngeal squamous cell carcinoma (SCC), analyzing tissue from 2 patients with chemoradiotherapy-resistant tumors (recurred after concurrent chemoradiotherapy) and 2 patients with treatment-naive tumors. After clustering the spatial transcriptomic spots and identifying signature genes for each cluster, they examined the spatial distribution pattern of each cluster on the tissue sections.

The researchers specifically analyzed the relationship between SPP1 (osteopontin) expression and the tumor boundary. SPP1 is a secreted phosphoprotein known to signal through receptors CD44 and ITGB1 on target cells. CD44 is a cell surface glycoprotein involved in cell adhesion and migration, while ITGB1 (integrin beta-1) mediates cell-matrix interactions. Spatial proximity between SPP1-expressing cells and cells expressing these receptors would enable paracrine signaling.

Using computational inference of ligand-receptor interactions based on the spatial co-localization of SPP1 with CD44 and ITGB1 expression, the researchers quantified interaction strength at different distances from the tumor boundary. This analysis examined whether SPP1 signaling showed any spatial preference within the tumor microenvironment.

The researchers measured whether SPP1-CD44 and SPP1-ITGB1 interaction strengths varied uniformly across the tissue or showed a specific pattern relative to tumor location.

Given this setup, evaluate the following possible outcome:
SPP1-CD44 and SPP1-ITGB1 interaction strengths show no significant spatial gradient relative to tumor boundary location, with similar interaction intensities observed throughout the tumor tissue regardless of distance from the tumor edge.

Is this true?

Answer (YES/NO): NO